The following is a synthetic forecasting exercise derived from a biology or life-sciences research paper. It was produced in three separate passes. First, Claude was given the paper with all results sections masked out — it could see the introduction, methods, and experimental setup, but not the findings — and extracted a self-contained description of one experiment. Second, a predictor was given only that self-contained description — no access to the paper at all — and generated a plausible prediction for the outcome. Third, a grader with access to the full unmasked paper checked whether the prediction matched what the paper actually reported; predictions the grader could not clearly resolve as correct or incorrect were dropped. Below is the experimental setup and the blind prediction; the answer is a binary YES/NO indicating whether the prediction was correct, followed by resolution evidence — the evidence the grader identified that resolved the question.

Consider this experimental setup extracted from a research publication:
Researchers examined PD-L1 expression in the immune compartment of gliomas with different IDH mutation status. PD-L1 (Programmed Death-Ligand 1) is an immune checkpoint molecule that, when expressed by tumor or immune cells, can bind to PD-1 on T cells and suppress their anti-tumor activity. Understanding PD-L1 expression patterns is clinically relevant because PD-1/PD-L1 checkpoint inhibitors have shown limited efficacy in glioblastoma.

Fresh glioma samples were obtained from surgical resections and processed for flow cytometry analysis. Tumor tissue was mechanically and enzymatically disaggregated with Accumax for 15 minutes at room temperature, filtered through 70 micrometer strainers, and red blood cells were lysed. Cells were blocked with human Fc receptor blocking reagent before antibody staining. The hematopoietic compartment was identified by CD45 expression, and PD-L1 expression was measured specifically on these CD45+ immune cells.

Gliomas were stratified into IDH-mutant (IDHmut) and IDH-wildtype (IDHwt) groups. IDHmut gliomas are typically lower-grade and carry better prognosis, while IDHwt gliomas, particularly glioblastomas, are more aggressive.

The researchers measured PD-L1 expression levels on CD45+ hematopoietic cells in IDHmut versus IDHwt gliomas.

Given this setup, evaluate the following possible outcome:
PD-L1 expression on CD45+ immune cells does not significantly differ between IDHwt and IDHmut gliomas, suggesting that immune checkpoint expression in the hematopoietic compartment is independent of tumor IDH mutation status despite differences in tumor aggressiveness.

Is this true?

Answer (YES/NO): NO